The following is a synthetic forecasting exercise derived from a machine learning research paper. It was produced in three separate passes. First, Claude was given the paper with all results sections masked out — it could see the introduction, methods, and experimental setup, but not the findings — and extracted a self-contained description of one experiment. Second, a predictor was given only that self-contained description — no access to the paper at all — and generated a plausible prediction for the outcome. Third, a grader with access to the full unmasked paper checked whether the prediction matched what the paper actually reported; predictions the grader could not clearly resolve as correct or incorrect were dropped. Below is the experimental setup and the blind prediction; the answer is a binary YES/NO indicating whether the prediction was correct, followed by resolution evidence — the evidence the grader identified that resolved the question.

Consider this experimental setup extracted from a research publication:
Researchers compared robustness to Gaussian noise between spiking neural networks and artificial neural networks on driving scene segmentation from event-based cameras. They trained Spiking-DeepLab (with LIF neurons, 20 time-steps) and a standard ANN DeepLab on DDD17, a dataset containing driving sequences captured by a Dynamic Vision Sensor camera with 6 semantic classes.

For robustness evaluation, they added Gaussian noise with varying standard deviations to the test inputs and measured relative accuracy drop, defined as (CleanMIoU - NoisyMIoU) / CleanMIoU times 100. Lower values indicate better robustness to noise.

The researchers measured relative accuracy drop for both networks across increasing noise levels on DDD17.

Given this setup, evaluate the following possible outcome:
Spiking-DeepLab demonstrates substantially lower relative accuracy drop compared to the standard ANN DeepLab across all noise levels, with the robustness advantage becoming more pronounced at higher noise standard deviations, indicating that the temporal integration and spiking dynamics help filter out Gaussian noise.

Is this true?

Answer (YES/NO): NO